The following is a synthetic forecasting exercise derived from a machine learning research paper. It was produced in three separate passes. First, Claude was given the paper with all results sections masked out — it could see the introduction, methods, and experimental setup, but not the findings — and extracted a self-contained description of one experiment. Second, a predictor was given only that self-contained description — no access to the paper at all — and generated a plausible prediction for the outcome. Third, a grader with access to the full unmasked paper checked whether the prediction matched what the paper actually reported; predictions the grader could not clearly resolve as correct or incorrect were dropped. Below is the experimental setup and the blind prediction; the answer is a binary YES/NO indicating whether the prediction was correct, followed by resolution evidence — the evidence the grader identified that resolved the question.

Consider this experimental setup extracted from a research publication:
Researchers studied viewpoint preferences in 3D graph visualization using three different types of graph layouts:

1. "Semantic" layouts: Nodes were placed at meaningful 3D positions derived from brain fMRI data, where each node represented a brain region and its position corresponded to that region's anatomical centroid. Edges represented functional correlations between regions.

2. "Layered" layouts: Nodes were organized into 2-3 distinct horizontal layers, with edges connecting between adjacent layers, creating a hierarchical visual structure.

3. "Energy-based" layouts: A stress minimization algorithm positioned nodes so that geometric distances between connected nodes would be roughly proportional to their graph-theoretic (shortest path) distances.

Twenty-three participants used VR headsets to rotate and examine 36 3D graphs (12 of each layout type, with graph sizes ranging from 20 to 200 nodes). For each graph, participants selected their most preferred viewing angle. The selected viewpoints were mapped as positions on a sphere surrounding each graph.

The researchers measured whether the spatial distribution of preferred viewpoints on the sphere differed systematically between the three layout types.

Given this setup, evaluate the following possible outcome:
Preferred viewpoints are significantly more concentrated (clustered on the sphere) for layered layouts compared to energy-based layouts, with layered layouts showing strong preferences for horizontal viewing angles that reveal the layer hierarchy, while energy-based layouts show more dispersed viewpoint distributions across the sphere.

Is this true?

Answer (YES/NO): YES